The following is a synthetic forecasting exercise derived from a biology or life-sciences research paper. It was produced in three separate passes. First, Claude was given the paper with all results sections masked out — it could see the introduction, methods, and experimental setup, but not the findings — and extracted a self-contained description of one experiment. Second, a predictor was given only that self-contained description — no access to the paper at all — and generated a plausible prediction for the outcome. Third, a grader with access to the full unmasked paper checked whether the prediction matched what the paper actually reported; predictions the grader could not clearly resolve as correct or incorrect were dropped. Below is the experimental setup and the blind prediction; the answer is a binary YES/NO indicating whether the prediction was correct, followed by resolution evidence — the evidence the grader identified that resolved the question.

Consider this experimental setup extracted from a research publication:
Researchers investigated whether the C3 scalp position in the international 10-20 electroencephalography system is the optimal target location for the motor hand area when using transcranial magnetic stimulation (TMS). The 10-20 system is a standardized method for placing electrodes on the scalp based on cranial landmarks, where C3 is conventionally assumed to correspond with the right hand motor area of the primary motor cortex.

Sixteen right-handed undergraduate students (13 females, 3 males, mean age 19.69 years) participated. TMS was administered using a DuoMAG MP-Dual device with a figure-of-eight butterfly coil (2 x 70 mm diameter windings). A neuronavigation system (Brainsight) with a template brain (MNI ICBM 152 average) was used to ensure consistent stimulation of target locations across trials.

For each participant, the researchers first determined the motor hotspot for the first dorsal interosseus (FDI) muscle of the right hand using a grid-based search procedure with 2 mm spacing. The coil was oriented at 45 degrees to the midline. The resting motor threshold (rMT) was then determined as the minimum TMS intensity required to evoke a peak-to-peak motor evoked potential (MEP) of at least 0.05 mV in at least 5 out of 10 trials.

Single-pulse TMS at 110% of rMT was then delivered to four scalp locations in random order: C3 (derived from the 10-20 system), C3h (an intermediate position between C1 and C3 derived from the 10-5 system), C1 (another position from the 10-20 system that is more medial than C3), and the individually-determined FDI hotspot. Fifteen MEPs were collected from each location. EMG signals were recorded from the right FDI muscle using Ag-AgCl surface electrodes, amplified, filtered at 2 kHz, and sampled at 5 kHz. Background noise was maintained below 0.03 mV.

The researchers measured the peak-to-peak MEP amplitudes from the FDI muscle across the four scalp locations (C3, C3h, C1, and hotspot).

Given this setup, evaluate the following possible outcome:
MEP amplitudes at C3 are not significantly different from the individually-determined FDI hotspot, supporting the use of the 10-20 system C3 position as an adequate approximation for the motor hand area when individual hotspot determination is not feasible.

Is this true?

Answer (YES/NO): NO